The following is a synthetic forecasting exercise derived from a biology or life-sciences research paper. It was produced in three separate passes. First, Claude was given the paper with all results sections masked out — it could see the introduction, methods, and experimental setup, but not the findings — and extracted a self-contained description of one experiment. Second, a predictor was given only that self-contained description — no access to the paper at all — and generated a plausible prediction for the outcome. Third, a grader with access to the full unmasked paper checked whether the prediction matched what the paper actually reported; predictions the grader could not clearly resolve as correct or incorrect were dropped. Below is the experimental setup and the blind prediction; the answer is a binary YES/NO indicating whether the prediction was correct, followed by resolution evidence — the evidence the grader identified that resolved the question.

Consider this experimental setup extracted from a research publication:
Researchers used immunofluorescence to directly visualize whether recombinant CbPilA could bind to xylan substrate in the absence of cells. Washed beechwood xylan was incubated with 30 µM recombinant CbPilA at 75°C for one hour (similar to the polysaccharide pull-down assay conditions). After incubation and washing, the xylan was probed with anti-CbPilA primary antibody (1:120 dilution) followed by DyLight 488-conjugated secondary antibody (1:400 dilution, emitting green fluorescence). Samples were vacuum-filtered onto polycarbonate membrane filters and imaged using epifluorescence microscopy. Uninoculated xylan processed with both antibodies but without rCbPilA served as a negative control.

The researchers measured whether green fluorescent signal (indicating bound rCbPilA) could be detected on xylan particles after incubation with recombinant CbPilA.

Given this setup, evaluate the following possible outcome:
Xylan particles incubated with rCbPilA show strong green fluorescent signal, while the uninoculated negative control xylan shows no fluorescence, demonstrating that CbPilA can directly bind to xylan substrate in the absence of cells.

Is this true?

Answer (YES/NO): YES